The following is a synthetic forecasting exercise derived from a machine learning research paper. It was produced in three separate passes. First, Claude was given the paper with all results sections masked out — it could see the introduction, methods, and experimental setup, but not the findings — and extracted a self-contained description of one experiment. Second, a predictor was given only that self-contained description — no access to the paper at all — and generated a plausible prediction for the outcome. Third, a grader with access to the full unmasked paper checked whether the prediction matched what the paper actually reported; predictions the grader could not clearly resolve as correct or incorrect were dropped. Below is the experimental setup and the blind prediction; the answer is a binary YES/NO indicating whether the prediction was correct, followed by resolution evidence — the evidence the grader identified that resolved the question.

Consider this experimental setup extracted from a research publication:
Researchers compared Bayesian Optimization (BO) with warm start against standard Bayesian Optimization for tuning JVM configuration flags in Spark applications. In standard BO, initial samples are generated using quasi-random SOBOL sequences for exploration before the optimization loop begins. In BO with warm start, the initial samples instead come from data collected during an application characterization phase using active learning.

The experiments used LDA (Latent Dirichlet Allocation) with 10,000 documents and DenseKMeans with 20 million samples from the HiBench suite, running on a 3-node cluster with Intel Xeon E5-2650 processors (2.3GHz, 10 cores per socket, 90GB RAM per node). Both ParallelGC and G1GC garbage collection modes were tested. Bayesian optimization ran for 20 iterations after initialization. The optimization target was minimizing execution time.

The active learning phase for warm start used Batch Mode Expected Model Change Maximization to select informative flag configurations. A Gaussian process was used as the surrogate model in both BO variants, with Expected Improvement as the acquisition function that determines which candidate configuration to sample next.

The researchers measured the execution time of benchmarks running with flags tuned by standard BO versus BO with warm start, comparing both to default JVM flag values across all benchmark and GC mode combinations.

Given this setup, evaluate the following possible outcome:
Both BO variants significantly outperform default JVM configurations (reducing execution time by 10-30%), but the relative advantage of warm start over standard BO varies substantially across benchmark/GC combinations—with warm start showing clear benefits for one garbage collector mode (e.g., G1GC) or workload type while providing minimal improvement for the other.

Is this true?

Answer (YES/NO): NO